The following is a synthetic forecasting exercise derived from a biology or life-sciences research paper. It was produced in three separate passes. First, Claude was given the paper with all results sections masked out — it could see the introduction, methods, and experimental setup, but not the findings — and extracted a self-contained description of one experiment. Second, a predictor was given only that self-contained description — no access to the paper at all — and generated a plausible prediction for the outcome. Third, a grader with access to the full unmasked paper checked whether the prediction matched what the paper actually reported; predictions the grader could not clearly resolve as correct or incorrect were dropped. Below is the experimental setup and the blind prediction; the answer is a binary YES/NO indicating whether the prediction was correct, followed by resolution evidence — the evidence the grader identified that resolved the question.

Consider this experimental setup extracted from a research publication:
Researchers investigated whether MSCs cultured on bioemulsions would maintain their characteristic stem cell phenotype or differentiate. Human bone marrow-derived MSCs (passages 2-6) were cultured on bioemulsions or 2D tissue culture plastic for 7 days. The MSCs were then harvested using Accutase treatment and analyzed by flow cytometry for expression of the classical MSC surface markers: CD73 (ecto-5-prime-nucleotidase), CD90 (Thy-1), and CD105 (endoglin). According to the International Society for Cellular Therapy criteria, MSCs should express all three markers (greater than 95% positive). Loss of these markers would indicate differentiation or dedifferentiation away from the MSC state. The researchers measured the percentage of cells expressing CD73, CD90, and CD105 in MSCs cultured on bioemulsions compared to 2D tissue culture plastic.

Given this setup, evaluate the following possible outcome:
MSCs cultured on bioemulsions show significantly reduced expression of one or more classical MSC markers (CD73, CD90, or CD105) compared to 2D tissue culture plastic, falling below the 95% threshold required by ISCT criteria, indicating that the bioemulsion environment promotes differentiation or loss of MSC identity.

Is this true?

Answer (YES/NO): NO